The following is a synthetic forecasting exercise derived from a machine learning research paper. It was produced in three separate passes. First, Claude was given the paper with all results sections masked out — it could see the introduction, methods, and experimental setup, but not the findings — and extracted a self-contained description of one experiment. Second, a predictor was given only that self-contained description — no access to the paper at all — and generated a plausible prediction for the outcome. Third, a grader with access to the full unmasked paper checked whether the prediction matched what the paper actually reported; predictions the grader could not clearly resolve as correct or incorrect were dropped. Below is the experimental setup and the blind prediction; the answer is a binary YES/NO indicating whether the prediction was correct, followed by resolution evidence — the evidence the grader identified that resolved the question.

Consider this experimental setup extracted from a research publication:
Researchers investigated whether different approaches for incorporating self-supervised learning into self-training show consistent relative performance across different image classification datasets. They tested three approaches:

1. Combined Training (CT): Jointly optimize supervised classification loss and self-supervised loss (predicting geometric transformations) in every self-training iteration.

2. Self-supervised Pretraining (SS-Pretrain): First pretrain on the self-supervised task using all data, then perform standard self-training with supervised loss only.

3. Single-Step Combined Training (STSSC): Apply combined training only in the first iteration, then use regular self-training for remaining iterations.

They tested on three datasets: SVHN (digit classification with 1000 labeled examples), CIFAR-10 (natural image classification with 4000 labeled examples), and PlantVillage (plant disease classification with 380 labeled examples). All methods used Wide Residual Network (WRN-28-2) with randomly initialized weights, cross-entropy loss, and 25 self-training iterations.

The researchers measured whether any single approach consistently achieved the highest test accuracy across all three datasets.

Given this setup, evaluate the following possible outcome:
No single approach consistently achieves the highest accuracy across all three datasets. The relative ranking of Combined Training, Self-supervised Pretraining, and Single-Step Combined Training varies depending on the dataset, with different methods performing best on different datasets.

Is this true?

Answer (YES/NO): NO